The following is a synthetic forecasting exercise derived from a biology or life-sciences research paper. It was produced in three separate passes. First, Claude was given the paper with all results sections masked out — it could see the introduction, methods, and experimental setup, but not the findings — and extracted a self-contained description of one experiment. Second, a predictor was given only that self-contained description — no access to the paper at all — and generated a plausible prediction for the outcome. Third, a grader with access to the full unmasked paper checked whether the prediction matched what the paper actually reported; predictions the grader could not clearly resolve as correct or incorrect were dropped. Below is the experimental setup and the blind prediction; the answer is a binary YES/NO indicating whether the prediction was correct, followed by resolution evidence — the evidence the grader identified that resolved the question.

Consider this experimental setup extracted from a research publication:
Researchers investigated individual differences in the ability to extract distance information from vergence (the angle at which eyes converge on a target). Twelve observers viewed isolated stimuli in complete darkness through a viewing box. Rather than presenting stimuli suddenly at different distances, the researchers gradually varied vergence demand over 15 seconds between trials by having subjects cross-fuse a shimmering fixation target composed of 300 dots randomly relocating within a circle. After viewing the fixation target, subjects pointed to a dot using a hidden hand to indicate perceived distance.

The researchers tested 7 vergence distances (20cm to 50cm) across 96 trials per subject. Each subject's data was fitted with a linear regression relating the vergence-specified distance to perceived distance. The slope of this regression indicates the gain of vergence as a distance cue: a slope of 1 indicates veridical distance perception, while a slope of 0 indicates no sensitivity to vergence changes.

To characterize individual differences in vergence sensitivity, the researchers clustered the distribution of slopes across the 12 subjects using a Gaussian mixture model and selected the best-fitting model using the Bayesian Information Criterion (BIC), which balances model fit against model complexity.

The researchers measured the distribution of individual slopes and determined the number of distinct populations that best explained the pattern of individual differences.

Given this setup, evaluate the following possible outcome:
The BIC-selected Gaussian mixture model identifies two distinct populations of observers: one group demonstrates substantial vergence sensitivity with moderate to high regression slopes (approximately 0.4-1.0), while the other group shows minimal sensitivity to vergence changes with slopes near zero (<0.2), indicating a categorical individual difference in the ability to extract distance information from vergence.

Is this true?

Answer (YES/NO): NO